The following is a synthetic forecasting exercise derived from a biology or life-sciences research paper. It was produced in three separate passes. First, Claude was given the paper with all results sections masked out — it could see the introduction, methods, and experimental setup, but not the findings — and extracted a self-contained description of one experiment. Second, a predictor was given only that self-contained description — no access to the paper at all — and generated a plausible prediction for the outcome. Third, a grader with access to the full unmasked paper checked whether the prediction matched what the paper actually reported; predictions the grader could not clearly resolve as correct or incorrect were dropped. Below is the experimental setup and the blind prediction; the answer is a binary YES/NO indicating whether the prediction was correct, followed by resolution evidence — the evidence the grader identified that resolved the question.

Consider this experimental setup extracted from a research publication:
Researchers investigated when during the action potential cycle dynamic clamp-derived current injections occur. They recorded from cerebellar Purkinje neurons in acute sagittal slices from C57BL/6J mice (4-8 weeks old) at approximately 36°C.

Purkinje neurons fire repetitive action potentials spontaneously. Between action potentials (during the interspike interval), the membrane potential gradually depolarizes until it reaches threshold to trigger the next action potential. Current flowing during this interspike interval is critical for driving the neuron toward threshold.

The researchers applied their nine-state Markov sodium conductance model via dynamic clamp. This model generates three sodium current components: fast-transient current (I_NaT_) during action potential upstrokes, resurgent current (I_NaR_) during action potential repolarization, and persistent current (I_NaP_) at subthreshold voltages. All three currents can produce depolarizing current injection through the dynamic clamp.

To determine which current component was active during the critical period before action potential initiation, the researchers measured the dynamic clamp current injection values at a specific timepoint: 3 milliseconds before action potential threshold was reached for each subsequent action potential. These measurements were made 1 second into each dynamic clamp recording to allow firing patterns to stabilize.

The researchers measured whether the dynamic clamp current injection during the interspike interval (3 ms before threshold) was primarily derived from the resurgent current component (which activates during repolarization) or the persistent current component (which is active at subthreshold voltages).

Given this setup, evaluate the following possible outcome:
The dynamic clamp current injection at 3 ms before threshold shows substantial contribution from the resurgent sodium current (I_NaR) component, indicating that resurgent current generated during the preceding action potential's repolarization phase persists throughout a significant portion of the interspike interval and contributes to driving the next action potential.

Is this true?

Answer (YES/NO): NO